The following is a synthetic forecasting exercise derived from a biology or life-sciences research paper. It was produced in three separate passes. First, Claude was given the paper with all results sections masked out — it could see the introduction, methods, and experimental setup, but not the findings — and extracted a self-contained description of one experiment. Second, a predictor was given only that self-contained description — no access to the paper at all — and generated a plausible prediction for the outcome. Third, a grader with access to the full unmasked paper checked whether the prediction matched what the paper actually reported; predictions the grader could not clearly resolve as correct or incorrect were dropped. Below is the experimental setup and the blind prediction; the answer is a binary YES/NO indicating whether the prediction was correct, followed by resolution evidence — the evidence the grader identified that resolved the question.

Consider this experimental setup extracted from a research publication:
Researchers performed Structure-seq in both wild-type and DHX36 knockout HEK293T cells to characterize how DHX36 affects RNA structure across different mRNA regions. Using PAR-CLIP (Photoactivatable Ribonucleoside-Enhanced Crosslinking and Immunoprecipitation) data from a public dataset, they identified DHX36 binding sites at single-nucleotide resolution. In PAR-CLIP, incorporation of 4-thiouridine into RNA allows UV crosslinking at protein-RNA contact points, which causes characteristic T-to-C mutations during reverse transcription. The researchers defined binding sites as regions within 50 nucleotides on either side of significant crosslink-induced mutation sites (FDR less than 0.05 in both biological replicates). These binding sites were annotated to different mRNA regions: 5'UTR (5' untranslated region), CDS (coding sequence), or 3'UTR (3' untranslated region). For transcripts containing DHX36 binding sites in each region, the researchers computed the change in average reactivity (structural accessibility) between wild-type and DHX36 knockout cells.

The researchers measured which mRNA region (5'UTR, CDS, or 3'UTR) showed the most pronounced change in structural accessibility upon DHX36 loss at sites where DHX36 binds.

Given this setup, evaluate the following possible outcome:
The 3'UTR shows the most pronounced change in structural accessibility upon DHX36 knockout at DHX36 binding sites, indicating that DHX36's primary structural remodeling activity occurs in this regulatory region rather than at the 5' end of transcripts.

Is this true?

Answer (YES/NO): YES